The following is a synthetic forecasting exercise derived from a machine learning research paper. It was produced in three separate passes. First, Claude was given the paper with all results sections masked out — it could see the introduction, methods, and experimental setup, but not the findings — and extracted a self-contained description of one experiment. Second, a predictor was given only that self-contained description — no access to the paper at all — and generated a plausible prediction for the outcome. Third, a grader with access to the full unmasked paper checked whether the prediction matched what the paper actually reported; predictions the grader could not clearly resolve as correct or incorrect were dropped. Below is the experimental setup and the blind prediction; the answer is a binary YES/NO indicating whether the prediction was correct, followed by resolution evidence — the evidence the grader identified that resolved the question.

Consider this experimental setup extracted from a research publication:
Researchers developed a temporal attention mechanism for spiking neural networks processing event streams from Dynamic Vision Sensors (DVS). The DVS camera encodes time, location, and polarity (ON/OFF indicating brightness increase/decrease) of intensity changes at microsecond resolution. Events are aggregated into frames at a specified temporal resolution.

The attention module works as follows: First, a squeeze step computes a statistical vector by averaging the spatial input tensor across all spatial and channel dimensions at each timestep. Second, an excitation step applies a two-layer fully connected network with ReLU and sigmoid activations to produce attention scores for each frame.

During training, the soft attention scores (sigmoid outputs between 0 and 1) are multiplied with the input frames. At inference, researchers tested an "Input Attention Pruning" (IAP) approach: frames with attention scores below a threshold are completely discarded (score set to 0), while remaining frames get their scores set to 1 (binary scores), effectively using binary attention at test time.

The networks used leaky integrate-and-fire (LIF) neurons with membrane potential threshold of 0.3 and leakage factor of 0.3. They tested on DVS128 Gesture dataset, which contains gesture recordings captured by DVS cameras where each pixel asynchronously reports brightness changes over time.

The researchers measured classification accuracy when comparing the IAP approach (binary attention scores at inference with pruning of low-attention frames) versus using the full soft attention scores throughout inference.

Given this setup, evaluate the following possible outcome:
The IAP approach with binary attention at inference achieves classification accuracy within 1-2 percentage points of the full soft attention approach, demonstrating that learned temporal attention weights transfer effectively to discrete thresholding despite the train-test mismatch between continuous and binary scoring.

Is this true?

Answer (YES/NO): YES